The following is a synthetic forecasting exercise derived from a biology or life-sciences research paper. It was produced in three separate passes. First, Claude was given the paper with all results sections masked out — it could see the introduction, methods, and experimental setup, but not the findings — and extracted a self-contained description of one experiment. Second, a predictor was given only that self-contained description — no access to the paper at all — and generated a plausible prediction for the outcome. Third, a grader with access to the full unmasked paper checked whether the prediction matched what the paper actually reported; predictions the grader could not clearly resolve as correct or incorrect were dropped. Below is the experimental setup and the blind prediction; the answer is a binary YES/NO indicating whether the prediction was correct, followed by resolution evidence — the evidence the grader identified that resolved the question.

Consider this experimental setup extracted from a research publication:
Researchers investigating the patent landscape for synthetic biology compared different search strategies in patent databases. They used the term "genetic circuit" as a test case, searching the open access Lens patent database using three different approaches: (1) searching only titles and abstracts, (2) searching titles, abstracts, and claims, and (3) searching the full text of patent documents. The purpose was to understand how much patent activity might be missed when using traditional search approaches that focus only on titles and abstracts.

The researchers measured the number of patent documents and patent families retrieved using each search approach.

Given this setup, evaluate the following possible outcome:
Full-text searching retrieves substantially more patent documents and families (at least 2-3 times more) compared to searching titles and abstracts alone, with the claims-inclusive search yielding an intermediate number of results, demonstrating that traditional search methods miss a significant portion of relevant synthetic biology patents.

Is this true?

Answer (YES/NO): YES